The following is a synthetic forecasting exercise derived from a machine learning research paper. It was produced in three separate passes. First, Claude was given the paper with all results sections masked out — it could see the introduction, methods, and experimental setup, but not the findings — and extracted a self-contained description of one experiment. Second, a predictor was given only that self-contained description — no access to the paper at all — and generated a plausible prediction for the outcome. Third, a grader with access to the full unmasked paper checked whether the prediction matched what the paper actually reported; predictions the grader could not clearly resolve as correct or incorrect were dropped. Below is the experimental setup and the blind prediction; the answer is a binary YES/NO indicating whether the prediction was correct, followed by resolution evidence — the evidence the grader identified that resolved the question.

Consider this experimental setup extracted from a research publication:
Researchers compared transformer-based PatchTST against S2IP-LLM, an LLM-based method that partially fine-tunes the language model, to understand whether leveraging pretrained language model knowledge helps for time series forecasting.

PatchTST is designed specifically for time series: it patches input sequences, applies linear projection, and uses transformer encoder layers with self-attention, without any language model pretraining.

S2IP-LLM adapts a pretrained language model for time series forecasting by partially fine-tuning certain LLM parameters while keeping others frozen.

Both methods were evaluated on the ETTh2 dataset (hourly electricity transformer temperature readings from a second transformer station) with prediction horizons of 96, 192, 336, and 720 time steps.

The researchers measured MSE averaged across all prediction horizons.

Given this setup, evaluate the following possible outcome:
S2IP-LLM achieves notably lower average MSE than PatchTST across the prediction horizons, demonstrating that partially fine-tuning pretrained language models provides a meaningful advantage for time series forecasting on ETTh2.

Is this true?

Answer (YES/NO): YES